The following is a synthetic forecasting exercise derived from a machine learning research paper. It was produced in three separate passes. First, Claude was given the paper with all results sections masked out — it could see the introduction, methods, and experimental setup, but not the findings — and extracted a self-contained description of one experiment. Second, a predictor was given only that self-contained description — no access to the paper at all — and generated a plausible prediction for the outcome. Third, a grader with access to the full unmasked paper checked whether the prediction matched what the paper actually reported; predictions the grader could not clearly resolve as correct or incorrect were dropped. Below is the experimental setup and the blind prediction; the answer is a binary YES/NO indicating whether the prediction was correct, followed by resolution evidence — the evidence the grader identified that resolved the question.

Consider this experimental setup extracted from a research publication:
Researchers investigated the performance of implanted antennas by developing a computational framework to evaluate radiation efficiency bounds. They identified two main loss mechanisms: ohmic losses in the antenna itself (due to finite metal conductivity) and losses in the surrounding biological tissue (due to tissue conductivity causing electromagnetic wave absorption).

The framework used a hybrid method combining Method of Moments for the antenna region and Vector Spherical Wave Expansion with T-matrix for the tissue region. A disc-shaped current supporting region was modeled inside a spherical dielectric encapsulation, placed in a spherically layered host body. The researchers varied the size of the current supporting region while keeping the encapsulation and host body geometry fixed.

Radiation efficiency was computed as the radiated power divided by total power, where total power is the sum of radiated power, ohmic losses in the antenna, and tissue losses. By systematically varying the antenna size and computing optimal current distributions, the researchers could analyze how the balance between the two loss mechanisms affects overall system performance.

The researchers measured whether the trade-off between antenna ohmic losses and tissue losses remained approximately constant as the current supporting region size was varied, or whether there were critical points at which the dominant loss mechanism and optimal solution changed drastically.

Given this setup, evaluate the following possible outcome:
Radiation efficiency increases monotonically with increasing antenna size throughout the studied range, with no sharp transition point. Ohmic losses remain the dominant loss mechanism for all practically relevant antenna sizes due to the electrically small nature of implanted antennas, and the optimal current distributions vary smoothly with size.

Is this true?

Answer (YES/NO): NO